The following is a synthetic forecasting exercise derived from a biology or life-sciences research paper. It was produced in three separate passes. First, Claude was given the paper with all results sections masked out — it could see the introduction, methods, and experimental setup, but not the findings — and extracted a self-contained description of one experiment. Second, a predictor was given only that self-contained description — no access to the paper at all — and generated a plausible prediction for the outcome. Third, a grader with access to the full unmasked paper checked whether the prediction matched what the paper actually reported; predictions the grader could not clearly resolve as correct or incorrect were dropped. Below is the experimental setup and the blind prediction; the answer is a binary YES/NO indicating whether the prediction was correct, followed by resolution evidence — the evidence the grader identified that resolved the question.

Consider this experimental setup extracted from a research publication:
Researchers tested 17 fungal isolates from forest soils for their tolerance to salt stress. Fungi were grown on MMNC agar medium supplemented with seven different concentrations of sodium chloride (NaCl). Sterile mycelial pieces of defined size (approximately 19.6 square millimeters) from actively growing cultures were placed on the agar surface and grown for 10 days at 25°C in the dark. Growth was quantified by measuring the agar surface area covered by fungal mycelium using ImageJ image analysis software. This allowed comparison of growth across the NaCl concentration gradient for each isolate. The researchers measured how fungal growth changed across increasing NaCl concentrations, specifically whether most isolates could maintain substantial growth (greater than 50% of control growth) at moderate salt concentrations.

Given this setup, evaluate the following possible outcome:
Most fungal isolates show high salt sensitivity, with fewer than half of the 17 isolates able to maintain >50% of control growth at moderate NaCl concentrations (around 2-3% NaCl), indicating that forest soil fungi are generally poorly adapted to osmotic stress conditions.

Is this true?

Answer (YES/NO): NO